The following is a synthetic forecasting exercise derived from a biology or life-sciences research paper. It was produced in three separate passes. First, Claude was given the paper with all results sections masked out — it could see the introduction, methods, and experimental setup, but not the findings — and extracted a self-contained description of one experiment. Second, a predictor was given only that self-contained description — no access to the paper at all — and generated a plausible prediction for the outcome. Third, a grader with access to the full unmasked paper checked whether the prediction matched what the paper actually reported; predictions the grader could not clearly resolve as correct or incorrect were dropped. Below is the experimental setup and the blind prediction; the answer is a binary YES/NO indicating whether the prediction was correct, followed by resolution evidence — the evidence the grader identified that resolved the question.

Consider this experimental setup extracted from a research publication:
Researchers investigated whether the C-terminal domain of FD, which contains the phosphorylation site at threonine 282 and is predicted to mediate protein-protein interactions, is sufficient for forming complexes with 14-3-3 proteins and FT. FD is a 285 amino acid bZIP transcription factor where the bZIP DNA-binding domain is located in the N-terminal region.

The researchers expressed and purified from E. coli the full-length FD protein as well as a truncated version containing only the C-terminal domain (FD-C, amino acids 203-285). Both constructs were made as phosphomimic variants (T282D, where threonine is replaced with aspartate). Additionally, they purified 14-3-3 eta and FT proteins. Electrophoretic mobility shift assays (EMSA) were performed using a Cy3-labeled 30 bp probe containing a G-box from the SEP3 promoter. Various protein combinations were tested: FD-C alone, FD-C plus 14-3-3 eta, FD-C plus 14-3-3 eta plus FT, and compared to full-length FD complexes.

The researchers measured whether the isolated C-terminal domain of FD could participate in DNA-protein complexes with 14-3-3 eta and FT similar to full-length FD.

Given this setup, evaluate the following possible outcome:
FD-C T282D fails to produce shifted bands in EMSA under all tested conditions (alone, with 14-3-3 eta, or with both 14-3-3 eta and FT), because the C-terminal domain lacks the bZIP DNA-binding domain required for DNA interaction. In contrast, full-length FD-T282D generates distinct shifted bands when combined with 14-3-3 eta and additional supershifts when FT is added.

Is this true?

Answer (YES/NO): NO